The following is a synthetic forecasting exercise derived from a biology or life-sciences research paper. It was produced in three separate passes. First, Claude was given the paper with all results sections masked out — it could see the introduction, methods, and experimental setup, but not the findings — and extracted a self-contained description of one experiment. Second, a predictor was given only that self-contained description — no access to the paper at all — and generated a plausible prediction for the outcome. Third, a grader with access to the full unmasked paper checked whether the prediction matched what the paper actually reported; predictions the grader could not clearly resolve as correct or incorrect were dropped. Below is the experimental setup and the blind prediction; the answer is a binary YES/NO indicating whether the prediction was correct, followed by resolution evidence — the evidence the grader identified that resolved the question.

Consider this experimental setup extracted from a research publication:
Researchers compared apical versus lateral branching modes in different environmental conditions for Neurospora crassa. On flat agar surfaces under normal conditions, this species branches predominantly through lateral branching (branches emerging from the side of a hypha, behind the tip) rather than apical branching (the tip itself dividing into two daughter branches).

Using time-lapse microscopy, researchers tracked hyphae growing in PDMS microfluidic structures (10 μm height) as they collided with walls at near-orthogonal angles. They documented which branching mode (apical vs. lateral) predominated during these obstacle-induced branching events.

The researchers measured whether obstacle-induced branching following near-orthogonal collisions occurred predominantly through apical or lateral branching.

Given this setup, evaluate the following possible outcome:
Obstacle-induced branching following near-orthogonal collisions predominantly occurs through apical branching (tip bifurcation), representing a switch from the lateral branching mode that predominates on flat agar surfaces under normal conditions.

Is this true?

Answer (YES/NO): YES